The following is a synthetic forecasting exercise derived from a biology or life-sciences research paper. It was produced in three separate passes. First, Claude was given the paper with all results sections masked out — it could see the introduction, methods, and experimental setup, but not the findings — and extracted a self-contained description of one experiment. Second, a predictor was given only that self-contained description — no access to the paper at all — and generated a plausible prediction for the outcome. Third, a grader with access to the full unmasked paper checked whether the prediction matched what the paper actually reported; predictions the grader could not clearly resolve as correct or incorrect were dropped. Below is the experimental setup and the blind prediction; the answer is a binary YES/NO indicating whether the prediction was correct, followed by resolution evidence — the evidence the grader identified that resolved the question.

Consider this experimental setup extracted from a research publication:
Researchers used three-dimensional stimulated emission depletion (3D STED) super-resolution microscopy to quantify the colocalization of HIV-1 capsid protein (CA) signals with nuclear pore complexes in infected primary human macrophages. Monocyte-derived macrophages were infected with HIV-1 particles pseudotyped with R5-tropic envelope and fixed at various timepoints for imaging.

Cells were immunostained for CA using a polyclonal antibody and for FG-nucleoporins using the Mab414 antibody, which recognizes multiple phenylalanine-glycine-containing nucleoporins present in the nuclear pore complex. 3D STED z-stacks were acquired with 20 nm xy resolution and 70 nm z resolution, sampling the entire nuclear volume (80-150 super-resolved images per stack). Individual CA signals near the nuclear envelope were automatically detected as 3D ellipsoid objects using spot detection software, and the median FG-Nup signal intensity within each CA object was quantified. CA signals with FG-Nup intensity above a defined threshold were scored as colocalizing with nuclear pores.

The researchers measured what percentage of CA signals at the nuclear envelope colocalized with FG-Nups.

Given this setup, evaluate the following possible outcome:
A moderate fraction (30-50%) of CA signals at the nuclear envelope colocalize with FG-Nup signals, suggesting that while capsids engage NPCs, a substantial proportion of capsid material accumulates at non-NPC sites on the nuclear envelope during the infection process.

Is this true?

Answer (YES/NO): NO